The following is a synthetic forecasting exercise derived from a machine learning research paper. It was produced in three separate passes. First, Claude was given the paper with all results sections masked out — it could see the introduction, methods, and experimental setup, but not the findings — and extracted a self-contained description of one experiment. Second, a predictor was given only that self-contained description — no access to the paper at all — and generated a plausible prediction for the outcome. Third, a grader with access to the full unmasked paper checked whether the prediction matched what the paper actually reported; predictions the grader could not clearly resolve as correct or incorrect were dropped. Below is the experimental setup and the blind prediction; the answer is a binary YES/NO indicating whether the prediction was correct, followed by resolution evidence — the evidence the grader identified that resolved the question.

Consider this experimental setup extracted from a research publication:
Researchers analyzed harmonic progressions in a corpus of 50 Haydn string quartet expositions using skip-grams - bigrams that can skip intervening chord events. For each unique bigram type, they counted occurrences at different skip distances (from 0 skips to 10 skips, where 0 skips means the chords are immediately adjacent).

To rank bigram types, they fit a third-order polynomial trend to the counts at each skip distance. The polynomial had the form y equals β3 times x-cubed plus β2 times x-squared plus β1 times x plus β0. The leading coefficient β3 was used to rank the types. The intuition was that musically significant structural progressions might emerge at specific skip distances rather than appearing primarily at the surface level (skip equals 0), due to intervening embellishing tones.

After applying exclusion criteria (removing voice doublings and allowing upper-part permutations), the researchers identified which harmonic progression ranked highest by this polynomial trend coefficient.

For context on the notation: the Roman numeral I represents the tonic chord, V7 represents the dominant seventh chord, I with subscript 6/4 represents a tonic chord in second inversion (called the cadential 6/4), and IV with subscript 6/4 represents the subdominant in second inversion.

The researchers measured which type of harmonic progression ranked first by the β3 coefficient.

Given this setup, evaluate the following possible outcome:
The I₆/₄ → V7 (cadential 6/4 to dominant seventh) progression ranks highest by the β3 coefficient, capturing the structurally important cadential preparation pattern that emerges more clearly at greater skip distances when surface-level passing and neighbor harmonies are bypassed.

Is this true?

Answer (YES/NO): YES